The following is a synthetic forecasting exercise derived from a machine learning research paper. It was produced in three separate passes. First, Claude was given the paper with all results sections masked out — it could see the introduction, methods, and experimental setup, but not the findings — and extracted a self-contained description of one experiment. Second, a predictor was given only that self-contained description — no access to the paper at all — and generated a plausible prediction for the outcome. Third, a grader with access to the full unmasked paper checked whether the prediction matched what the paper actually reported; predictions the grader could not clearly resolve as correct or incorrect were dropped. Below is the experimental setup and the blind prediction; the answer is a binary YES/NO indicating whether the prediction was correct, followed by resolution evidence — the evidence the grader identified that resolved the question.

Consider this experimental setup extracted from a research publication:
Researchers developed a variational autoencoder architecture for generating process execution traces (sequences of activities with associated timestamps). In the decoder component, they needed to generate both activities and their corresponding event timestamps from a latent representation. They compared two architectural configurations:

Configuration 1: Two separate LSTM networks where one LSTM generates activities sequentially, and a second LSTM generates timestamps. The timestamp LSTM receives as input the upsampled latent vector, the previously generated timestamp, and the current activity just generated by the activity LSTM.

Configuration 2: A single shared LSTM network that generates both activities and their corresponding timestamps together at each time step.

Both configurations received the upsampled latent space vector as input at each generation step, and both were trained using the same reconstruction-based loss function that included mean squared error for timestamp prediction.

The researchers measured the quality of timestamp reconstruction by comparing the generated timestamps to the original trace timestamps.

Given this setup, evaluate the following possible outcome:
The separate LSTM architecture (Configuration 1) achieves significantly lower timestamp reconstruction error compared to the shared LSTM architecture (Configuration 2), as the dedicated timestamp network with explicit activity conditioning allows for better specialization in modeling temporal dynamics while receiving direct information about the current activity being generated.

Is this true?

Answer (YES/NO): YES